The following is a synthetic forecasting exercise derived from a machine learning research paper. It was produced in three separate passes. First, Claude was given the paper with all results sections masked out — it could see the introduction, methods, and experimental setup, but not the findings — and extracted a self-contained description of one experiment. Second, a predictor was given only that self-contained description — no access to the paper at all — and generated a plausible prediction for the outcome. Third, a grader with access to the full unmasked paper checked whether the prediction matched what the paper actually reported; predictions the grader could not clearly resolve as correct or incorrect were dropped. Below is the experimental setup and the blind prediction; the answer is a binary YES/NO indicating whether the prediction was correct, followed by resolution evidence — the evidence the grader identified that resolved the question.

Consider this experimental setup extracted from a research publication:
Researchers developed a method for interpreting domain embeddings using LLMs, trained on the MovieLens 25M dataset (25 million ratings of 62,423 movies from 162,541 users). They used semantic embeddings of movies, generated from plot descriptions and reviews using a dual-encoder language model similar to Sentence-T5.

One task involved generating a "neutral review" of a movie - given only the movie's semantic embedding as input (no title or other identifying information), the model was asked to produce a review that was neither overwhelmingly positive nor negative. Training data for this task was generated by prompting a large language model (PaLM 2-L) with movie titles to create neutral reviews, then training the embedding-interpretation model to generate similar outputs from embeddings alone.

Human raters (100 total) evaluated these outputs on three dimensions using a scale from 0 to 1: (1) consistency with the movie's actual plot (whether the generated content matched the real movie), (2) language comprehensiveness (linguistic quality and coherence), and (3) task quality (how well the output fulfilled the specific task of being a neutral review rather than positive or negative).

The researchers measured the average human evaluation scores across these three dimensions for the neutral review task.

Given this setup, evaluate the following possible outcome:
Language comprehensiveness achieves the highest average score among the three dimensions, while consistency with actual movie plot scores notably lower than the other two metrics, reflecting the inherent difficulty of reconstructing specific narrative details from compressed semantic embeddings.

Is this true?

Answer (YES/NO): NO